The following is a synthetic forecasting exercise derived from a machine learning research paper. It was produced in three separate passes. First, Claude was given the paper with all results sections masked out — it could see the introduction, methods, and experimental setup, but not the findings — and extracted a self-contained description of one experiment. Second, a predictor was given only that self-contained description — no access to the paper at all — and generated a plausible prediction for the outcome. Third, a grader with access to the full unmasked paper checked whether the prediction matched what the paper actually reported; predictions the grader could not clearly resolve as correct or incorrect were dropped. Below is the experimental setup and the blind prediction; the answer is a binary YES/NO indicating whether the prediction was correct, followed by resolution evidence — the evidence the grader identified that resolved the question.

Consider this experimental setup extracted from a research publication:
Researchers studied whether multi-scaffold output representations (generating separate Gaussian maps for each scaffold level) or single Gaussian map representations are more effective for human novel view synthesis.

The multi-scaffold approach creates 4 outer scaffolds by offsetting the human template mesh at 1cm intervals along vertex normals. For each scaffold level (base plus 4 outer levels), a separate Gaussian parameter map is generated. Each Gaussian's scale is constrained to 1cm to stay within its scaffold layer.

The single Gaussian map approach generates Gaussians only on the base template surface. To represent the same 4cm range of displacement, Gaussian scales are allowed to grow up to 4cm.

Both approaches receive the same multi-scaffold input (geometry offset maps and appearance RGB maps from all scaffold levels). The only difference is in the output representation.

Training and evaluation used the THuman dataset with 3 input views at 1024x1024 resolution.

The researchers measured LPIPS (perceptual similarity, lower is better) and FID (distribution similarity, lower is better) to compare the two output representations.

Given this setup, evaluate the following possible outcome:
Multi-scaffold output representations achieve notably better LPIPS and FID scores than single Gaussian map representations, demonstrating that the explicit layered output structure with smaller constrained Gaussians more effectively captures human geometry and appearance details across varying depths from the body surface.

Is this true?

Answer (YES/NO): YES